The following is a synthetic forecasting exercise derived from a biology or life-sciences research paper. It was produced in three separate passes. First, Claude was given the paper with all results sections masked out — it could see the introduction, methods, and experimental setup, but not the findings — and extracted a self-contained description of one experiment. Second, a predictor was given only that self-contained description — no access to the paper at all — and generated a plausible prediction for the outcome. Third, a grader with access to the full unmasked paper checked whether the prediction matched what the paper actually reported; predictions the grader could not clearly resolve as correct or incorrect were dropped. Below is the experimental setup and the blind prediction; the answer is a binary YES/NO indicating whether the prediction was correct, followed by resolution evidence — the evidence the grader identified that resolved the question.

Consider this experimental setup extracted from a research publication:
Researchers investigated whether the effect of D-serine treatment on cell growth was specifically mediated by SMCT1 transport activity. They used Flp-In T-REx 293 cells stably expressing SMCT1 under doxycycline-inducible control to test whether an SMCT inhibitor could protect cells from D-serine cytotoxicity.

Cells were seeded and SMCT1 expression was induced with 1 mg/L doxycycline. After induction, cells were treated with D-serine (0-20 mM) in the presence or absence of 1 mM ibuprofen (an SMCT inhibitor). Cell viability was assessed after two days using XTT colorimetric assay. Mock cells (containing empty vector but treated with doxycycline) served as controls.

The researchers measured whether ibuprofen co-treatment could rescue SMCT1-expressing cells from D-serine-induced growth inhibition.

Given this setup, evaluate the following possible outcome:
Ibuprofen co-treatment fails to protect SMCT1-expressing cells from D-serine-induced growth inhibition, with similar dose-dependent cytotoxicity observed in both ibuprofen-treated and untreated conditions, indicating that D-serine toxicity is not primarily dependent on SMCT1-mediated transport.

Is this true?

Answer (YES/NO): NO